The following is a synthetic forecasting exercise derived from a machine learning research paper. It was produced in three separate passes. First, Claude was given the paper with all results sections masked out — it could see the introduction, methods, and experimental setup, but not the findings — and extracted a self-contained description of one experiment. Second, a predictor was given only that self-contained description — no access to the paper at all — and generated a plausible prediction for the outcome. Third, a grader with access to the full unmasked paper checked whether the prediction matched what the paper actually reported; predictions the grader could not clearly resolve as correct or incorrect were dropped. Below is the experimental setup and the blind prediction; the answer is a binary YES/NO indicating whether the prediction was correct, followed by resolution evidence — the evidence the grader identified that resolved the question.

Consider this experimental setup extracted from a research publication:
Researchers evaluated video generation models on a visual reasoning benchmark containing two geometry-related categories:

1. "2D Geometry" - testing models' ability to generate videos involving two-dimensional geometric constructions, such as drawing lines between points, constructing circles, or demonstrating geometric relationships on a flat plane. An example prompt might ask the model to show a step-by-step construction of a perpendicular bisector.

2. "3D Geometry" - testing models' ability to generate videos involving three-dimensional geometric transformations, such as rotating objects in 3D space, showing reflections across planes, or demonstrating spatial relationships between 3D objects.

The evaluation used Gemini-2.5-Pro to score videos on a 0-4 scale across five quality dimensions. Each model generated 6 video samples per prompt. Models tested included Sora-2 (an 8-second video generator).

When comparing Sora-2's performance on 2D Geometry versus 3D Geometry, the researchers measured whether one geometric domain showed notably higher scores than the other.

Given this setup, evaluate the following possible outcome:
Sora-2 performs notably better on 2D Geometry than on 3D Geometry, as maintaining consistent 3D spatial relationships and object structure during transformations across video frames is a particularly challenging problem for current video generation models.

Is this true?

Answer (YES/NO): YES